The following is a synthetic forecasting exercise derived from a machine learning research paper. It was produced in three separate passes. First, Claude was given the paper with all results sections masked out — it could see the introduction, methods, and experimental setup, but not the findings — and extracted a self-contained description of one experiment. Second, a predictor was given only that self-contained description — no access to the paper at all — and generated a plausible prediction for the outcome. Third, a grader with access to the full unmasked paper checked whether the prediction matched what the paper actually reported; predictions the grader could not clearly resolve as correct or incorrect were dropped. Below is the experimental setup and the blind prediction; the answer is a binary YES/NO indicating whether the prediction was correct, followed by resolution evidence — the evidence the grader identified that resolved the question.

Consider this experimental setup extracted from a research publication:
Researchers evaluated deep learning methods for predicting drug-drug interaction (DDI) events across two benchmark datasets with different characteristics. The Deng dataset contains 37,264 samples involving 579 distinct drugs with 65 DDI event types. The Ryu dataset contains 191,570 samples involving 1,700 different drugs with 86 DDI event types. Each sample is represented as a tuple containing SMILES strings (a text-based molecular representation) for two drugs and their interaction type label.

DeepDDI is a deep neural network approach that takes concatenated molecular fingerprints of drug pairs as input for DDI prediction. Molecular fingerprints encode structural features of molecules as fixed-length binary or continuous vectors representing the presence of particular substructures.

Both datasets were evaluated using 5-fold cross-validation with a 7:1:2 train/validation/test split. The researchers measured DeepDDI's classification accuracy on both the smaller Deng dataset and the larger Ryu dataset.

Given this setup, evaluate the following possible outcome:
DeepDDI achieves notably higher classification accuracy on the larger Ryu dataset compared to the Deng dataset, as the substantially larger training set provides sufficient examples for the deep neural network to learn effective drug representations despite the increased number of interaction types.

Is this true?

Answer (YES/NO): YES